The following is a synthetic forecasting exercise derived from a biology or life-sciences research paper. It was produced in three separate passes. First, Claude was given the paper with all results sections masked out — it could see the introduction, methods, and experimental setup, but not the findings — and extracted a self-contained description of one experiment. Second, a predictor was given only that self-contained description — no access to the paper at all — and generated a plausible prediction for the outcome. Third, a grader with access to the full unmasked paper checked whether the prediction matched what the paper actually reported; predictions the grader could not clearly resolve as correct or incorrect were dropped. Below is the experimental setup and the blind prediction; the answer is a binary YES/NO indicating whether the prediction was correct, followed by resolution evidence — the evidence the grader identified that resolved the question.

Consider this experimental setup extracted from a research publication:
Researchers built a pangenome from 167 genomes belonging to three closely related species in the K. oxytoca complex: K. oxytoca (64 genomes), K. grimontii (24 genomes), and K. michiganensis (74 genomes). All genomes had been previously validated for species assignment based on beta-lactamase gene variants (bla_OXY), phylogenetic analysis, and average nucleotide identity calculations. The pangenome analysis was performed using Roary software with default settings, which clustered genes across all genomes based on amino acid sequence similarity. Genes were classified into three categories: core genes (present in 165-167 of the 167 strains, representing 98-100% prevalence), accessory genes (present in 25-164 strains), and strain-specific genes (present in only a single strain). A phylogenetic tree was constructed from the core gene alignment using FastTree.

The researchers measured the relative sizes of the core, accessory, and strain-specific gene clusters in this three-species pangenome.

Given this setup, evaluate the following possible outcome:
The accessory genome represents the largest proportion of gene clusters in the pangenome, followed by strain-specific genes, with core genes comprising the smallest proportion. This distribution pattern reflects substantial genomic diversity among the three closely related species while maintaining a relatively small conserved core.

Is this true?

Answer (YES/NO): NO